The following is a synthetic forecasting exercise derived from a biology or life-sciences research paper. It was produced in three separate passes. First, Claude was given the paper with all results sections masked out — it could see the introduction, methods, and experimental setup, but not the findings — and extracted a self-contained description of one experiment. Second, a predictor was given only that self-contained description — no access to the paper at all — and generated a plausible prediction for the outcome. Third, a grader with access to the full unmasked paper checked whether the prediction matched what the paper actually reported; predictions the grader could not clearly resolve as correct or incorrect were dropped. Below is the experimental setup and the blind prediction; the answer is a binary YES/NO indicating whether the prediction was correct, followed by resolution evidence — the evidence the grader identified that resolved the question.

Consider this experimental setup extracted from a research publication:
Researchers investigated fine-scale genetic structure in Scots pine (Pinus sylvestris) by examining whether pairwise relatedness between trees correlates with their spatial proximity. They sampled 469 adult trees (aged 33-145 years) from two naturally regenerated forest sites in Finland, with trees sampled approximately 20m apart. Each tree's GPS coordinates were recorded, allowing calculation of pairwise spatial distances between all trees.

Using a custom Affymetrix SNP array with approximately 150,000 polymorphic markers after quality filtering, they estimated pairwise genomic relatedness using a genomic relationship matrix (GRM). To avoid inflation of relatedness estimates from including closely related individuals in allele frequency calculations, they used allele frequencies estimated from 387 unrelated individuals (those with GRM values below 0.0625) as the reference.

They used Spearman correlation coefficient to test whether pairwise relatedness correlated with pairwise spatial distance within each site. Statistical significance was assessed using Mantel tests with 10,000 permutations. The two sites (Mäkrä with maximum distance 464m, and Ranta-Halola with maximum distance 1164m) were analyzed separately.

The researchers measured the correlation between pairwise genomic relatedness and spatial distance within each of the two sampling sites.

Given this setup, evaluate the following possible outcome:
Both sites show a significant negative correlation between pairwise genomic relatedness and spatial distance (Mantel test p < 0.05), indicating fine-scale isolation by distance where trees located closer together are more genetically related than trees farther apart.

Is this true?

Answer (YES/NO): NO